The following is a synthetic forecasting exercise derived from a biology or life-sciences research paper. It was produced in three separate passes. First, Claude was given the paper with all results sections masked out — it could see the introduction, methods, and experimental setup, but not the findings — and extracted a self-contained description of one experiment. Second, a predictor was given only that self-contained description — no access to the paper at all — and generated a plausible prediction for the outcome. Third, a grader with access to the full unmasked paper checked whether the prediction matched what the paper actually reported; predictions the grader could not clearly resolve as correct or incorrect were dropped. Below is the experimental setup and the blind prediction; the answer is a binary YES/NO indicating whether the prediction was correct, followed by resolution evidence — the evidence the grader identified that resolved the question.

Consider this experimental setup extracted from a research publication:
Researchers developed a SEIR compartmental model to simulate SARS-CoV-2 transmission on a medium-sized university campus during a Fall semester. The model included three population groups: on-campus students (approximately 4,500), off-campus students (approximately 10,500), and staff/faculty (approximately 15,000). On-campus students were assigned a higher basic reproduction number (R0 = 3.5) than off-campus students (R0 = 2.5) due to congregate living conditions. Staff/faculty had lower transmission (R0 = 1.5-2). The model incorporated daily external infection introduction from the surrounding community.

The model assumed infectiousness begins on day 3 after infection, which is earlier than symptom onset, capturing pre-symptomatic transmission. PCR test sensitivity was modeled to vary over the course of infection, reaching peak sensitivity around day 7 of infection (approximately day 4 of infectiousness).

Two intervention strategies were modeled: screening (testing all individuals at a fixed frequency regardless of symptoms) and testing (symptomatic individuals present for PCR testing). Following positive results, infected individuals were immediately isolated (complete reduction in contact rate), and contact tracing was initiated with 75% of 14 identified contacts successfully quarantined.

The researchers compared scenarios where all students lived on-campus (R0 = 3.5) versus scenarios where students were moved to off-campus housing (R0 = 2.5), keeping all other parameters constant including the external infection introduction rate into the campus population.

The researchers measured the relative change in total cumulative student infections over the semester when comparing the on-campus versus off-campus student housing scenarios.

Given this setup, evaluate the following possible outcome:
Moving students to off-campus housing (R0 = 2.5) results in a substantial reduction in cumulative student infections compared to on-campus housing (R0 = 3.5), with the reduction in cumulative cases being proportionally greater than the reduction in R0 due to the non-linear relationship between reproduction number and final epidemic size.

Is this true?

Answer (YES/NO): NO